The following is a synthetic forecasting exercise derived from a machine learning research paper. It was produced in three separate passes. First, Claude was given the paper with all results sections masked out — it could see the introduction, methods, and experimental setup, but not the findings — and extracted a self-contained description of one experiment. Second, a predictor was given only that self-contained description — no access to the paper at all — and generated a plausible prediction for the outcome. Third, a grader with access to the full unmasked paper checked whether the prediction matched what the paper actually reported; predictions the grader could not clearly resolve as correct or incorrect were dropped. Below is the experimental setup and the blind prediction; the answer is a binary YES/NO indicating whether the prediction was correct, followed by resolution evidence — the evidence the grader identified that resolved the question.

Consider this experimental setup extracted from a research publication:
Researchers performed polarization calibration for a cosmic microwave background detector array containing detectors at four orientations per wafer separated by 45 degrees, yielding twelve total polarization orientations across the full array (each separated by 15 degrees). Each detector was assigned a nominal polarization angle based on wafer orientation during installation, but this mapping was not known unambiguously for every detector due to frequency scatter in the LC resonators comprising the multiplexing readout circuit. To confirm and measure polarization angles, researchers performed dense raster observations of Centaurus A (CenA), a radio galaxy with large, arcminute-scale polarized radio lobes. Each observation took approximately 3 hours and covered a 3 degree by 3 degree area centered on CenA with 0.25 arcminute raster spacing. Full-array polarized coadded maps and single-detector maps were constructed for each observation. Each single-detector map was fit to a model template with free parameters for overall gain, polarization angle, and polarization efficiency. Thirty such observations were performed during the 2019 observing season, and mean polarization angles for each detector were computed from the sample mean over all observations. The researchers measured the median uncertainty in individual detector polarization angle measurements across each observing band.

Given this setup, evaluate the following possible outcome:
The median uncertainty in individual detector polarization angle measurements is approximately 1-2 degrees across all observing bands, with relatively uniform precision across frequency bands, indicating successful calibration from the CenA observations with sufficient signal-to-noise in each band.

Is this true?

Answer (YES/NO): NO